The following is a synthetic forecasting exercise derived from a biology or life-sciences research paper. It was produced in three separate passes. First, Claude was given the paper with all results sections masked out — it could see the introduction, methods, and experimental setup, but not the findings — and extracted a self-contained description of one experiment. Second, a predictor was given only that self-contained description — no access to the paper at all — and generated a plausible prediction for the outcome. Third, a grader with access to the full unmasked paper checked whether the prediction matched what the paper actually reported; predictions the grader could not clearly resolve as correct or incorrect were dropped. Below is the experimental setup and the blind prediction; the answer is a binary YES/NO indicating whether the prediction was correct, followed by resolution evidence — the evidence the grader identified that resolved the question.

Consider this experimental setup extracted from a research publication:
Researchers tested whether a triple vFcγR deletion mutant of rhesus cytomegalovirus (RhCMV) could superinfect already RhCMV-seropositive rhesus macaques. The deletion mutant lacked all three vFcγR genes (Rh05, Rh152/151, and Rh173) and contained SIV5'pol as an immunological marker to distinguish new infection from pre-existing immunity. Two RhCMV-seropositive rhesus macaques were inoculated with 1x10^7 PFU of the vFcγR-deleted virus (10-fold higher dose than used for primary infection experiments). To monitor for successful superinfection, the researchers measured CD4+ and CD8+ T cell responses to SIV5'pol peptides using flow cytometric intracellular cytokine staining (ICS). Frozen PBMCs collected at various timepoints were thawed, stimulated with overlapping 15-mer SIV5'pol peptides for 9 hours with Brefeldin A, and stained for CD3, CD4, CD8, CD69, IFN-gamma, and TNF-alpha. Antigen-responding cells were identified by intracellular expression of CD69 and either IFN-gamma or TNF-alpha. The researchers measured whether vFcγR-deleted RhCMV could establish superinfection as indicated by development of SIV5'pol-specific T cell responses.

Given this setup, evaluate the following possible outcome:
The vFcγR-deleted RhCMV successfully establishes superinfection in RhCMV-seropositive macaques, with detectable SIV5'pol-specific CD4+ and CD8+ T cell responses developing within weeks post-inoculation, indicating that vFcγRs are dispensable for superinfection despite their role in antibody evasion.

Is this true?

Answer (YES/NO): YES